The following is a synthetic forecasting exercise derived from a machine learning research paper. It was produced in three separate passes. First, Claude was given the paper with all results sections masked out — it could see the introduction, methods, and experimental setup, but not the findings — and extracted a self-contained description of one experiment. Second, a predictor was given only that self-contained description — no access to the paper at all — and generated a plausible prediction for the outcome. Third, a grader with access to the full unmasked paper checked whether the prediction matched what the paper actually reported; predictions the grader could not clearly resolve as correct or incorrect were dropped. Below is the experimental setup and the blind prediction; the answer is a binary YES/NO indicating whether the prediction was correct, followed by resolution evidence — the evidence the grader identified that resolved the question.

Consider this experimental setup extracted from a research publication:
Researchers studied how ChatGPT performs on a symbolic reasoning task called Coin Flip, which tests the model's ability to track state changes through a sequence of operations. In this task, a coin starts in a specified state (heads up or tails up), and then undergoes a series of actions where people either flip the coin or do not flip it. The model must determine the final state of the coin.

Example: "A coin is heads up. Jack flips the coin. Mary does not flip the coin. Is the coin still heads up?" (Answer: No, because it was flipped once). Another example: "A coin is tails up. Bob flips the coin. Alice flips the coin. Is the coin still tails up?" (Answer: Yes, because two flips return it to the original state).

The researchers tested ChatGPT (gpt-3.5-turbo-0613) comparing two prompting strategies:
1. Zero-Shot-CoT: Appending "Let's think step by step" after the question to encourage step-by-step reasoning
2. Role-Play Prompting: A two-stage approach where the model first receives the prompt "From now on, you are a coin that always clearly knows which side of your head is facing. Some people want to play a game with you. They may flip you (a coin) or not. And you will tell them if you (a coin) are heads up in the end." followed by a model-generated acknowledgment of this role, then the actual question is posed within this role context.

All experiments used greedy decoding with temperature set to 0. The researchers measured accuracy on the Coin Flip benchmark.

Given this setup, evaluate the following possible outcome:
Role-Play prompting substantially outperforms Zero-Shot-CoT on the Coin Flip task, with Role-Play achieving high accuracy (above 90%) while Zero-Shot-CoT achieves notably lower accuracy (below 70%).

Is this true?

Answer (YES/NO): NO